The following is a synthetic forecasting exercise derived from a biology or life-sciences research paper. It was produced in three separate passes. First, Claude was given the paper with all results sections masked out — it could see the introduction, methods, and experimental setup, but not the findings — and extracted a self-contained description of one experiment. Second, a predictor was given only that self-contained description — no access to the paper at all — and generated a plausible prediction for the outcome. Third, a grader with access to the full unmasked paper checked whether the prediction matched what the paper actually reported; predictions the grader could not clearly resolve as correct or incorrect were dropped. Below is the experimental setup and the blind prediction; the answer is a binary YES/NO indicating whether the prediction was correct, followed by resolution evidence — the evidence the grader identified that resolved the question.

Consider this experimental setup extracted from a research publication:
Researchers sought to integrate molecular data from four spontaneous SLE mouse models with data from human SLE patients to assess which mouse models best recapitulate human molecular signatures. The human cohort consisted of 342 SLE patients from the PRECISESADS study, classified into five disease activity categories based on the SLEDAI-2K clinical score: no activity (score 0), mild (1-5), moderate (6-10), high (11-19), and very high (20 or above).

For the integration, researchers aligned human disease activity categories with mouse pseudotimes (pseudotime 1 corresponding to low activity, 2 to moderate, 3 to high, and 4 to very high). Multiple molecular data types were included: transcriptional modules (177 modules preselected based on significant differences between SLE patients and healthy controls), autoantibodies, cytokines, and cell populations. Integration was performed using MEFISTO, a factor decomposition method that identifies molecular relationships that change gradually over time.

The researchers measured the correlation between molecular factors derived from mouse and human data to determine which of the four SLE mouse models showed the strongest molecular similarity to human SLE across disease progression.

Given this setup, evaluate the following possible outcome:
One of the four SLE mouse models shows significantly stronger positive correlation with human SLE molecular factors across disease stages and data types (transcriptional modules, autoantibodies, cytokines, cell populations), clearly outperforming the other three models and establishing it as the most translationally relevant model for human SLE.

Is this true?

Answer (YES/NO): NO